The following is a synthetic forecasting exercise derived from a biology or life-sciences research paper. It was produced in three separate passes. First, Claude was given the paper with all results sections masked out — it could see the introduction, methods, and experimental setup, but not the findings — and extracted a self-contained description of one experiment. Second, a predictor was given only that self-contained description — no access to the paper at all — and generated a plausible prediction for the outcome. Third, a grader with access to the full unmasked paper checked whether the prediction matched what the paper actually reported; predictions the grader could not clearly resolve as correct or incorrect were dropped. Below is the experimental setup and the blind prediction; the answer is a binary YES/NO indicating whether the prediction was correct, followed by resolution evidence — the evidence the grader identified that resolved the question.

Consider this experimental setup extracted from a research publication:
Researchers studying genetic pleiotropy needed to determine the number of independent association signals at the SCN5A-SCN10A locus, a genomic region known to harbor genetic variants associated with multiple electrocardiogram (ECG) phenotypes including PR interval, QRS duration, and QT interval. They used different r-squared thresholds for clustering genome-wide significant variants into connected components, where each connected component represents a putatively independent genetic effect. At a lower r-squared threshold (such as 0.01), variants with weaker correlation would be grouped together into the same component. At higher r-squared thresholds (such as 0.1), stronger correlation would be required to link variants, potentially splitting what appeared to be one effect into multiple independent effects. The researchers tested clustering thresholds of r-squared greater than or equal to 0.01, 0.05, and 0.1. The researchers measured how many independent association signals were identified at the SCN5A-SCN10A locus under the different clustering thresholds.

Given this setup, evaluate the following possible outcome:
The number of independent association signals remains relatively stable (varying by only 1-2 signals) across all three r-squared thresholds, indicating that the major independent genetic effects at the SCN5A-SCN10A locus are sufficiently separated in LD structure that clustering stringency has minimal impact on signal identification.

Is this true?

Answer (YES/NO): NO